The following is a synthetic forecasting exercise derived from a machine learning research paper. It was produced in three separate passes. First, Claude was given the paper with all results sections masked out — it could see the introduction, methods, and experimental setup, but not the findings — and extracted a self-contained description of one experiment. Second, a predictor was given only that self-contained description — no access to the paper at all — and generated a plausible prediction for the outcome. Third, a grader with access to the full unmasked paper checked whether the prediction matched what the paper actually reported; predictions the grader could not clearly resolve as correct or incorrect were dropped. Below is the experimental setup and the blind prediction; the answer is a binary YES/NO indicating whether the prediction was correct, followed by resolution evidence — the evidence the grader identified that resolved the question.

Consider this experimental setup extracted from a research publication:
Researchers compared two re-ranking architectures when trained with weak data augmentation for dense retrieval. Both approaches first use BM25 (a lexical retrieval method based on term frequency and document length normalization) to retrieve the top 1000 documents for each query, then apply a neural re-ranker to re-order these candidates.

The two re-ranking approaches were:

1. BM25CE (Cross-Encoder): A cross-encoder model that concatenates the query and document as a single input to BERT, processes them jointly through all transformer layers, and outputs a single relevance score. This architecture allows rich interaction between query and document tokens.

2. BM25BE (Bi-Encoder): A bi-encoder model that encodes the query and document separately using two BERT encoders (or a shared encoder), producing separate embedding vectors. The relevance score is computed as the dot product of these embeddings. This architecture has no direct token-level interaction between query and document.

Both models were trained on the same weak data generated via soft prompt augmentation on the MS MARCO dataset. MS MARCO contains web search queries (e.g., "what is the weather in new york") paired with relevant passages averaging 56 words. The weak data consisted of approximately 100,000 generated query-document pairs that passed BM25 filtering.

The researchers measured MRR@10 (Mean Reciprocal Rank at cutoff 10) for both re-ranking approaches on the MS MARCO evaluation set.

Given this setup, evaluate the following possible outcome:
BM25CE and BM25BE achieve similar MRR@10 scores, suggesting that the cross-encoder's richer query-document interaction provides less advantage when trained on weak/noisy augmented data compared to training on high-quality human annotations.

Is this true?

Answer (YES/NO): NO